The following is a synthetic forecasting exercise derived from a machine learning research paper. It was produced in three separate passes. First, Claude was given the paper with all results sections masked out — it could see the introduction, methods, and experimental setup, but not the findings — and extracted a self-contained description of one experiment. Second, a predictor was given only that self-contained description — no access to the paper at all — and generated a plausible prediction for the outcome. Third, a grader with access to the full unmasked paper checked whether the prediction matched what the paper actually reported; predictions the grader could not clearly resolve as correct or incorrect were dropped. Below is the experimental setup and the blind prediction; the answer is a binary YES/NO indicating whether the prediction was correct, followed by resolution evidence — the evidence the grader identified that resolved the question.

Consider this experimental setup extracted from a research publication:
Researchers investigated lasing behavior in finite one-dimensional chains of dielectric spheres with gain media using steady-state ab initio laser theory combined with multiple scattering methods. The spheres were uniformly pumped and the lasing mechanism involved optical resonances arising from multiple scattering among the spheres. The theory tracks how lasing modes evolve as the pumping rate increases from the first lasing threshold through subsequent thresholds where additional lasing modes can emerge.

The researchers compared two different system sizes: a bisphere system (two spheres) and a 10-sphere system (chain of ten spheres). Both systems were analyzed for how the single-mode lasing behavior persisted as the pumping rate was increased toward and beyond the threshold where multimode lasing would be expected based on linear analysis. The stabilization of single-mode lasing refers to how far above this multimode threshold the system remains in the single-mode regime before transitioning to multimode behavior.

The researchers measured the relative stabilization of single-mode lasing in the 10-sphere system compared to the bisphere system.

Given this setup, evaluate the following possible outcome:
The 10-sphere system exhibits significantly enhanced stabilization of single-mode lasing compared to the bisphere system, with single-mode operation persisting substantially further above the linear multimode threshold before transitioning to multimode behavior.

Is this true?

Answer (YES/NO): YES